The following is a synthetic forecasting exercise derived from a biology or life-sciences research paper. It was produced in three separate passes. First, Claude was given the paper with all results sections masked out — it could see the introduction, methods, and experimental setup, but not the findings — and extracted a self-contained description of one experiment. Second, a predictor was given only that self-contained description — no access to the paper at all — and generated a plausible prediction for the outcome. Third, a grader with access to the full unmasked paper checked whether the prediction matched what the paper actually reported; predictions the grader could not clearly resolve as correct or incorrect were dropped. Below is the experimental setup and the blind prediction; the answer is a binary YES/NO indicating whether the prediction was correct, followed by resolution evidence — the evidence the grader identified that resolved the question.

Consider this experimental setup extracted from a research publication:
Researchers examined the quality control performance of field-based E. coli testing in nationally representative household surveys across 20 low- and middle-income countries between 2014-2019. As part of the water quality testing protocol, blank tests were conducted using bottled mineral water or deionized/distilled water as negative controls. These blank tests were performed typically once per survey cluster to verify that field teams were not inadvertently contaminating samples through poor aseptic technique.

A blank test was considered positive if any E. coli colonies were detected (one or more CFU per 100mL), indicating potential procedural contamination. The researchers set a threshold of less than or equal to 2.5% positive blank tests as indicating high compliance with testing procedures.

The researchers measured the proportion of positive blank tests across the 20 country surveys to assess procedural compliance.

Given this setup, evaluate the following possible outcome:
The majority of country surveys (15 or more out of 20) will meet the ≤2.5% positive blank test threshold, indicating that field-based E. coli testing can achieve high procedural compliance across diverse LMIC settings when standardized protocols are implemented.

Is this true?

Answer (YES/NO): YES